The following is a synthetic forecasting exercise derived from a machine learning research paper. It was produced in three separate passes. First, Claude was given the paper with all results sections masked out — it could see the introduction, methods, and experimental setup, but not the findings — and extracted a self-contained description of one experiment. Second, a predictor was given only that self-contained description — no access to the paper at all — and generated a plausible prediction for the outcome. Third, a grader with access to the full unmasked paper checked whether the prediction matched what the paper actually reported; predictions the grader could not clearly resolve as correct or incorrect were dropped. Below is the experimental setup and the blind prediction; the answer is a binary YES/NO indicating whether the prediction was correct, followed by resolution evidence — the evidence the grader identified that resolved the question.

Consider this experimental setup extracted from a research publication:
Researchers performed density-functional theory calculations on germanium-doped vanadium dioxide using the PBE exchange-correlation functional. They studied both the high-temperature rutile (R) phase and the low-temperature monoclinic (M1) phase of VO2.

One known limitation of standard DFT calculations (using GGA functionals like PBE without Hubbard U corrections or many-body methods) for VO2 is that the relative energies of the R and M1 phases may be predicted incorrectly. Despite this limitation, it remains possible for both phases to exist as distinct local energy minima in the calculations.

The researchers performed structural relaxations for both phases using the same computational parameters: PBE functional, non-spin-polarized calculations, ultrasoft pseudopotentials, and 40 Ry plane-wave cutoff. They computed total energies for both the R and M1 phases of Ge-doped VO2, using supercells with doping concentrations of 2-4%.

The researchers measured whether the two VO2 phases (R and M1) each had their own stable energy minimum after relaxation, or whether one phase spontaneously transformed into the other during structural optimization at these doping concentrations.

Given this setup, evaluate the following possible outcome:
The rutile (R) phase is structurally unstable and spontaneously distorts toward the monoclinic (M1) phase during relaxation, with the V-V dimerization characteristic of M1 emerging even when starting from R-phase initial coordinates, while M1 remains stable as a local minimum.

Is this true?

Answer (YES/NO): YES